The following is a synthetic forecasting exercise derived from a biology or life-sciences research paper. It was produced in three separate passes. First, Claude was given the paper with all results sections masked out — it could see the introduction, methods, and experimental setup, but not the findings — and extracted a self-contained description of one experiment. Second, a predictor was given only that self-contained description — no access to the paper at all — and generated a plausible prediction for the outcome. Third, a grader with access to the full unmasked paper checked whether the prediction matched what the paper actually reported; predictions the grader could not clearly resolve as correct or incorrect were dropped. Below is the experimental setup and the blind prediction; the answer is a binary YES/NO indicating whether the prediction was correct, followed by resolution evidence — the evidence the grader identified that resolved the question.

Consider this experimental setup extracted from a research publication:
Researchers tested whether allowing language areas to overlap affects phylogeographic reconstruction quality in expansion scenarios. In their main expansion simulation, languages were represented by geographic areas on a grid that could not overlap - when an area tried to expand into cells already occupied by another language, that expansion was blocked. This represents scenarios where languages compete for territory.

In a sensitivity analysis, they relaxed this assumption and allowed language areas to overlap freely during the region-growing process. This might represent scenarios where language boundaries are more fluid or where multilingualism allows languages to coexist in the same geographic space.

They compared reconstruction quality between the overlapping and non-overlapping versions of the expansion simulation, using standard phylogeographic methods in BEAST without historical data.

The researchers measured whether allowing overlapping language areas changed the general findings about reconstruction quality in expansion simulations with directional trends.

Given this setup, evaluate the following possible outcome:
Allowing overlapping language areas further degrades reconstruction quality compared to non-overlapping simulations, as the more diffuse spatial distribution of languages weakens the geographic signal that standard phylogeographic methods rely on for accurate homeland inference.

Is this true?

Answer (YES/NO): NO